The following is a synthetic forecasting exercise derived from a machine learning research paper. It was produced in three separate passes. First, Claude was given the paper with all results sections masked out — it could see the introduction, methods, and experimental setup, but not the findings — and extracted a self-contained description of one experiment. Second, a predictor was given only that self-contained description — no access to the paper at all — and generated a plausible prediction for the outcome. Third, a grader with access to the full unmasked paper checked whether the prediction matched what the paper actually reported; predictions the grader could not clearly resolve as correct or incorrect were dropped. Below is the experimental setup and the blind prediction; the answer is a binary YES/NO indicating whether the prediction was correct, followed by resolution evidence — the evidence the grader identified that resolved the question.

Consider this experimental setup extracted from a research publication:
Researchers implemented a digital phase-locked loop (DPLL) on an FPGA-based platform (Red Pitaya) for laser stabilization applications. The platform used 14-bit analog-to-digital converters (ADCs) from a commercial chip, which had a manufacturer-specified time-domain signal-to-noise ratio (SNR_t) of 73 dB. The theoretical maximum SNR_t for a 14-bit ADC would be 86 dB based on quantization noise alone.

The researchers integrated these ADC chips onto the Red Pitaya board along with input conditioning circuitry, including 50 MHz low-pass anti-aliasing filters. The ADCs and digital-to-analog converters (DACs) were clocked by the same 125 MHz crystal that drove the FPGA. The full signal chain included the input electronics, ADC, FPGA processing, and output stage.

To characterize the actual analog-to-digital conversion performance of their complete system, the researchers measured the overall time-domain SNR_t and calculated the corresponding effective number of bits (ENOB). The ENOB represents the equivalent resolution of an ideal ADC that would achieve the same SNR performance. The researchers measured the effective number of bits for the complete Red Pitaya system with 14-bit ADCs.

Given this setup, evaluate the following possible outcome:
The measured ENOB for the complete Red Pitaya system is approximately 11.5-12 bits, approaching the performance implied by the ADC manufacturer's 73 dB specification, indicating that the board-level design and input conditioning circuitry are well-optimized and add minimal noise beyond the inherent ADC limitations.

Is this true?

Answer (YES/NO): NO